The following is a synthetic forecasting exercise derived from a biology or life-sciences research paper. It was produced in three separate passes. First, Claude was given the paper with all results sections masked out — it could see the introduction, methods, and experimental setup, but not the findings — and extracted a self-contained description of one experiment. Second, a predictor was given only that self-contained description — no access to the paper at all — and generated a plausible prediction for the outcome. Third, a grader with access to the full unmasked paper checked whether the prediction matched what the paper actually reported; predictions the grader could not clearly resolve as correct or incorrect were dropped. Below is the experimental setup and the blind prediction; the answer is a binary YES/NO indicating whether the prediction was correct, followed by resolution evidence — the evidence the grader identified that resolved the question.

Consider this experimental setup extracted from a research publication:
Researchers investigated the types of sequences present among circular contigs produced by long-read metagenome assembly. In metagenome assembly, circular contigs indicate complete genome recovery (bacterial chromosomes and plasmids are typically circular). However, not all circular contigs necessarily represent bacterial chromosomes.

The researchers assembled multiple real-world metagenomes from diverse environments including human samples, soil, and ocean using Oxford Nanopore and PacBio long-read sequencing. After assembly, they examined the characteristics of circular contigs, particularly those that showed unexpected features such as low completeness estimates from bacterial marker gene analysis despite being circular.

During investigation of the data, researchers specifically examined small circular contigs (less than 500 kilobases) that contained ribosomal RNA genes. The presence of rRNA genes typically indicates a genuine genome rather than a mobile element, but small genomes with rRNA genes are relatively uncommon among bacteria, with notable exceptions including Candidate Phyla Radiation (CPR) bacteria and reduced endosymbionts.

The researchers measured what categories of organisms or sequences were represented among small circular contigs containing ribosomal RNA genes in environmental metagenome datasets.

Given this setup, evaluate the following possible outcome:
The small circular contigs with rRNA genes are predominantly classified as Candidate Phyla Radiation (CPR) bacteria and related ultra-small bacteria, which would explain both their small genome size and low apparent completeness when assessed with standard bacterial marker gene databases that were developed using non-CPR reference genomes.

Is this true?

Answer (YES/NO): NO